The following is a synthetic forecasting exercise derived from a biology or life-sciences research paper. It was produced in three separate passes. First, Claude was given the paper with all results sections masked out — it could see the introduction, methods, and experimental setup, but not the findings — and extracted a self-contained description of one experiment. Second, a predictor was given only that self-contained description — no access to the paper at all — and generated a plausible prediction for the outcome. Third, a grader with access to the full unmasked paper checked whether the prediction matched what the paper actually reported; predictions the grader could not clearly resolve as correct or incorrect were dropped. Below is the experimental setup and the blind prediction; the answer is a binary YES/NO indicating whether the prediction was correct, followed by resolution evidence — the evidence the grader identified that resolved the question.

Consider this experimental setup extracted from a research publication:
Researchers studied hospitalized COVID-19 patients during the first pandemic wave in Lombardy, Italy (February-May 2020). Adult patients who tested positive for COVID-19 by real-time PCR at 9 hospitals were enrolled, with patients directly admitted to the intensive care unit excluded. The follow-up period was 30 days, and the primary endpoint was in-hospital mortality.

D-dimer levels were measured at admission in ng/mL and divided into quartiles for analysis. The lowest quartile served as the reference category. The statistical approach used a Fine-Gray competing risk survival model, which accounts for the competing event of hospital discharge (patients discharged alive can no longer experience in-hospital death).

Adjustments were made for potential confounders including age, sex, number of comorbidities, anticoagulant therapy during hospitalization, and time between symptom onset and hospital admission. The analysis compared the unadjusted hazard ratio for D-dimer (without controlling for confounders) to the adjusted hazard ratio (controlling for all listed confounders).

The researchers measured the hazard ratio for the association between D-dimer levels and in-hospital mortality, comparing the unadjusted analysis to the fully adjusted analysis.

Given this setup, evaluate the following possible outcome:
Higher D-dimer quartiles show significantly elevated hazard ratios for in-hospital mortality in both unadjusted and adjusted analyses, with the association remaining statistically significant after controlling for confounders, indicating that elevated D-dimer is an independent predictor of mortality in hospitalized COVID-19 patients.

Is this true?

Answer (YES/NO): YES